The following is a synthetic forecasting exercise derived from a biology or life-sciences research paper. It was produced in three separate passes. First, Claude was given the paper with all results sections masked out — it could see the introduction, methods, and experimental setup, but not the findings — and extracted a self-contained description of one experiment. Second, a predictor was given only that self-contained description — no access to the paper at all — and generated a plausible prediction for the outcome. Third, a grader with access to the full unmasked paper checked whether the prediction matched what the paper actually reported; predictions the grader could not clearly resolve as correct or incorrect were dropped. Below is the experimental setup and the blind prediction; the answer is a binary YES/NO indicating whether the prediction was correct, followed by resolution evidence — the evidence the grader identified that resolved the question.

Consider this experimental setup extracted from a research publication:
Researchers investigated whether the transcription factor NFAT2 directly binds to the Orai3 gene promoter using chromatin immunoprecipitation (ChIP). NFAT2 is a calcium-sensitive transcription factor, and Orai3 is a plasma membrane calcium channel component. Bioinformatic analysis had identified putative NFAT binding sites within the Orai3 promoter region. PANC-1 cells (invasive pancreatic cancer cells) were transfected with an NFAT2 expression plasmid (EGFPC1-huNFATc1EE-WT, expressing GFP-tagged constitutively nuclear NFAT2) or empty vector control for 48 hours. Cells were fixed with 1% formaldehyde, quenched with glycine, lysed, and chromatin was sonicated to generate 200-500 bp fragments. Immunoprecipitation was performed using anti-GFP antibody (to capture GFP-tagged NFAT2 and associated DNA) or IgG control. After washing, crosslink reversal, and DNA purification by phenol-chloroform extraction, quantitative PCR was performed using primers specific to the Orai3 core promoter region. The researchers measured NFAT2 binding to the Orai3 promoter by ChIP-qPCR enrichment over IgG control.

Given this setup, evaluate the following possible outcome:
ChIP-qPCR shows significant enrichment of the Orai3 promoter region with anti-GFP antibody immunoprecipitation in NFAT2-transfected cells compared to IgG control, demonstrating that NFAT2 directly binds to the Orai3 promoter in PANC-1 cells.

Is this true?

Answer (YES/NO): YES